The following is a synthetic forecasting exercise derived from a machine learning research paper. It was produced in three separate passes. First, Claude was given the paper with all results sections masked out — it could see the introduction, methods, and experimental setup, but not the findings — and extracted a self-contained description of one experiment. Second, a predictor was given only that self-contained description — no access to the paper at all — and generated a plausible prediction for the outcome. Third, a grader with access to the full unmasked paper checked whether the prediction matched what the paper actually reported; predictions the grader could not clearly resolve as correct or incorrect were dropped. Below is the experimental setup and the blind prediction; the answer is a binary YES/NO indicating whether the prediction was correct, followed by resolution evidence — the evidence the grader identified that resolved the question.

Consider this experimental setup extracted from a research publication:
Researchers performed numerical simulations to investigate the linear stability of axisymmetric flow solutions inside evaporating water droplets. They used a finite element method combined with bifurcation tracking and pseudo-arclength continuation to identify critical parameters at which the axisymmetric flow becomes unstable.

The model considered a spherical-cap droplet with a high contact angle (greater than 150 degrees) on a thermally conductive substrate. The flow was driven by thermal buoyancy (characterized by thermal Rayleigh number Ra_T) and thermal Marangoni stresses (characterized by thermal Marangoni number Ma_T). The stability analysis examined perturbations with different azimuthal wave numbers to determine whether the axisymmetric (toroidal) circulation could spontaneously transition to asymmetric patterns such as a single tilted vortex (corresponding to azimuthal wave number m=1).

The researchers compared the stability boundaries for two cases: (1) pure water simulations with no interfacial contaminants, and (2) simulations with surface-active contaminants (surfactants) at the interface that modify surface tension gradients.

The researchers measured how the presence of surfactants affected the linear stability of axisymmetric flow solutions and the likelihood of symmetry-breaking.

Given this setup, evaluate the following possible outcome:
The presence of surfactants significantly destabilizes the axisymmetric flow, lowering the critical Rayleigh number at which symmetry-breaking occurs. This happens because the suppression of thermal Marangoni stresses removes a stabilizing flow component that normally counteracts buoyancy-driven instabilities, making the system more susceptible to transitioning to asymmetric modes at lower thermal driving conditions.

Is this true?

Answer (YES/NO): YES